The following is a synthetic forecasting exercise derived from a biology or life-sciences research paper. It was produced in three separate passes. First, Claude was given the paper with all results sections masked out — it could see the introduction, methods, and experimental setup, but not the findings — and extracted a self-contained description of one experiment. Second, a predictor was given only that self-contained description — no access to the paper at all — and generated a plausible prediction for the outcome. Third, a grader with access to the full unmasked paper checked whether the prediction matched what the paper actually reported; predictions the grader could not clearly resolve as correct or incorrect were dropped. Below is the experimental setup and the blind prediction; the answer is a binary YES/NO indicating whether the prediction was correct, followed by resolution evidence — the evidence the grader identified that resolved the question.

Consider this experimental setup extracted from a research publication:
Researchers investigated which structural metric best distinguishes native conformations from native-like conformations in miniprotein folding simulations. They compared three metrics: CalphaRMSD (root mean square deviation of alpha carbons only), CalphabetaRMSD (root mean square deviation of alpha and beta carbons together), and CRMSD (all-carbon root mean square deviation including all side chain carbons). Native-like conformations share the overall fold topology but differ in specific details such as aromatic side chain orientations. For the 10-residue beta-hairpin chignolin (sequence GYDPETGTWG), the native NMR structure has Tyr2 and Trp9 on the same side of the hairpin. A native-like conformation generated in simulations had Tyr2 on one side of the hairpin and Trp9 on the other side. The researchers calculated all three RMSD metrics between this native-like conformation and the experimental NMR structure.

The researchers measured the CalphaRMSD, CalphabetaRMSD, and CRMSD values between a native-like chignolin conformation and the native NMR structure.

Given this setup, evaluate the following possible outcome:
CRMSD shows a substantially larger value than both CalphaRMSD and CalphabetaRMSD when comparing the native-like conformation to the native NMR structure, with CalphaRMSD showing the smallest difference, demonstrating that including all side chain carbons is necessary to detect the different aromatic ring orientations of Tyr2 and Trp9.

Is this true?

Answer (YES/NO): YES